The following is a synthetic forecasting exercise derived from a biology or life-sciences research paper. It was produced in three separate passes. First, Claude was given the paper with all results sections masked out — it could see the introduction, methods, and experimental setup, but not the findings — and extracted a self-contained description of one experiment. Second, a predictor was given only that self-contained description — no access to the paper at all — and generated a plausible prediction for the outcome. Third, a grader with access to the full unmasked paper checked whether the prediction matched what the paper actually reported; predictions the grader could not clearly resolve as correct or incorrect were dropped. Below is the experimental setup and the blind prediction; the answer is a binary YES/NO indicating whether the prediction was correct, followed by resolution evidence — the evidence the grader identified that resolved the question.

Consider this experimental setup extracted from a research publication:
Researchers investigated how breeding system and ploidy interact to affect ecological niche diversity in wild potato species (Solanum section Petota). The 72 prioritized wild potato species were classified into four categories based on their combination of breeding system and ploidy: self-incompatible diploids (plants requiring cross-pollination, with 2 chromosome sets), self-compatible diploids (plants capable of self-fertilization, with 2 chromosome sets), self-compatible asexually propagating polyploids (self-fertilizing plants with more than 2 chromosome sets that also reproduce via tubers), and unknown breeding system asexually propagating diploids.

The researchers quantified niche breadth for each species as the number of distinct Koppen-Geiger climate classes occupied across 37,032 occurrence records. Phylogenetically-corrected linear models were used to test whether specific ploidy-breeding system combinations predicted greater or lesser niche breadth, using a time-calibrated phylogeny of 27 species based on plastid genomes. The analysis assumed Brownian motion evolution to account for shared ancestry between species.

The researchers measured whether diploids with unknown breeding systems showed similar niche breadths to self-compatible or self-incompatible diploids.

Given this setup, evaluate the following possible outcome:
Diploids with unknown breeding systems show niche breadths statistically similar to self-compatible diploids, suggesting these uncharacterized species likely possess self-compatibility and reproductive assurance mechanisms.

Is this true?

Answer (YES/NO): YES